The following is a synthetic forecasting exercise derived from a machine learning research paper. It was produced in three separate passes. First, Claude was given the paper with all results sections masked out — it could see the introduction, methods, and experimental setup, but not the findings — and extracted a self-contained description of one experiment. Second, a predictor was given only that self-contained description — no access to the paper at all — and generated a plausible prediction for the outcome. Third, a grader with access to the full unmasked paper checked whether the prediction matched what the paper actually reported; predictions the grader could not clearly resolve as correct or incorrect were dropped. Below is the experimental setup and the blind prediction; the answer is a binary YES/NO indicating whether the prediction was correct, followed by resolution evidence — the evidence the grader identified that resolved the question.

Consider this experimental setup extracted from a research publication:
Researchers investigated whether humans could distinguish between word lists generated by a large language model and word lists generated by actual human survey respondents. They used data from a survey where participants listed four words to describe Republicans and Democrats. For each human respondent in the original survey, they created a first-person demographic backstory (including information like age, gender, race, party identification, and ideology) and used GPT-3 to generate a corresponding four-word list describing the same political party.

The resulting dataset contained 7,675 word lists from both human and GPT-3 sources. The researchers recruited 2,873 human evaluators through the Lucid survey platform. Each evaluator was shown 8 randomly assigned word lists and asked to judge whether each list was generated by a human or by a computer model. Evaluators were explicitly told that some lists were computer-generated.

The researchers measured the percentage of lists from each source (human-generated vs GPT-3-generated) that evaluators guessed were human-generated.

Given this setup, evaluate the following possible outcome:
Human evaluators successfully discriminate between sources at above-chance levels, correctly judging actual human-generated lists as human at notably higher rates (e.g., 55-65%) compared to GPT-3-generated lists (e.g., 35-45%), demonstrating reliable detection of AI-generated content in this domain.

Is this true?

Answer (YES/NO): NO